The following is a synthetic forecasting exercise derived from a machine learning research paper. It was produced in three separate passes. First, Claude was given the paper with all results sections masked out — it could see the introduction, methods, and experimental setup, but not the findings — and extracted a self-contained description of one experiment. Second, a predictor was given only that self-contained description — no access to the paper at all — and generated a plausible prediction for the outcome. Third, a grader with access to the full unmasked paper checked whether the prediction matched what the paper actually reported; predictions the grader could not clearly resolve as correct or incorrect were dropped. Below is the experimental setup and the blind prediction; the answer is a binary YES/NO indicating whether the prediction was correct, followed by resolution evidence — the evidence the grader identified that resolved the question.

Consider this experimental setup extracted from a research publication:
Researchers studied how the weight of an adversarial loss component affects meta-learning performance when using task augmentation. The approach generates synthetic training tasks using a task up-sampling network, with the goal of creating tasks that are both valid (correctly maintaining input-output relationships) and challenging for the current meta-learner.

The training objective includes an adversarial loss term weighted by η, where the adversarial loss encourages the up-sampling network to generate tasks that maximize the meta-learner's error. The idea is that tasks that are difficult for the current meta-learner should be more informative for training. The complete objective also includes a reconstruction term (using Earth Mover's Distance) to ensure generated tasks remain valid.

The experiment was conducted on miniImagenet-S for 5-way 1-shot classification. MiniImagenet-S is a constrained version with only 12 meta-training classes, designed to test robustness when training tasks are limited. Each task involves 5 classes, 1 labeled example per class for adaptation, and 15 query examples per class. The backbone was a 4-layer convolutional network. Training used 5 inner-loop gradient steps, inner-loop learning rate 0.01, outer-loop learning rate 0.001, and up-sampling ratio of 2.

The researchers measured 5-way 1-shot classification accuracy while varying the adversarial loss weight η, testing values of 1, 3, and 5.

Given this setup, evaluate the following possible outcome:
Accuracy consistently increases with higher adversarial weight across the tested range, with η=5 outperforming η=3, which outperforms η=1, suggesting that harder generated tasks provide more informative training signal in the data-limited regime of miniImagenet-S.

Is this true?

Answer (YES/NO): NO